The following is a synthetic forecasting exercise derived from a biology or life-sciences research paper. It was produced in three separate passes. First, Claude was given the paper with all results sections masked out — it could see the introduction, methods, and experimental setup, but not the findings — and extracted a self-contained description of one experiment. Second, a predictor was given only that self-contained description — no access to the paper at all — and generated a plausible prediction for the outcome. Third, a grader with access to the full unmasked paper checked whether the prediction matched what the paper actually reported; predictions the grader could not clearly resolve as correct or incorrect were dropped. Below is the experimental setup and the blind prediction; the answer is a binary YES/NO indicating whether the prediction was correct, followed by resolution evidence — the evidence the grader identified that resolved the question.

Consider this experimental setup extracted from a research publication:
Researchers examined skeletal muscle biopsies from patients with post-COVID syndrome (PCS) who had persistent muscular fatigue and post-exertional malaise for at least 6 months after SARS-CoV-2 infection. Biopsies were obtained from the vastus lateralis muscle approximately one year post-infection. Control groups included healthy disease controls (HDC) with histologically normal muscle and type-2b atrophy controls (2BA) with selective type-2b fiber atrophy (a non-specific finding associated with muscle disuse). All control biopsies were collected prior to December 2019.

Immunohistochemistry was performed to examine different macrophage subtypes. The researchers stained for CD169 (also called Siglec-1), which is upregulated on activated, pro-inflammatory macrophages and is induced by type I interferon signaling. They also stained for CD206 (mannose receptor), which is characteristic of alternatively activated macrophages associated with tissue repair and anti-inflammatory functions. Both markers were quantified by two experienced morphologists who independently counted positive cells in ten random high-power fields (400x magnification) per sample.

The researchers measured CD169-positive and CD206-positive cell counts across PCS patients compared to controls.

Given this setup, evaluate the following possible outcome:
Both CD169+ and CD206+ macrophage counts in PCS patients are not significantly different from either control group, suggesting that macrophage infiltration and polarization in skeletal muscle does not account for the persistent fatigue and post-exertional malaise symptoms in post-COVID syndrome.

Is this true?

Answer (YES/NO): NO